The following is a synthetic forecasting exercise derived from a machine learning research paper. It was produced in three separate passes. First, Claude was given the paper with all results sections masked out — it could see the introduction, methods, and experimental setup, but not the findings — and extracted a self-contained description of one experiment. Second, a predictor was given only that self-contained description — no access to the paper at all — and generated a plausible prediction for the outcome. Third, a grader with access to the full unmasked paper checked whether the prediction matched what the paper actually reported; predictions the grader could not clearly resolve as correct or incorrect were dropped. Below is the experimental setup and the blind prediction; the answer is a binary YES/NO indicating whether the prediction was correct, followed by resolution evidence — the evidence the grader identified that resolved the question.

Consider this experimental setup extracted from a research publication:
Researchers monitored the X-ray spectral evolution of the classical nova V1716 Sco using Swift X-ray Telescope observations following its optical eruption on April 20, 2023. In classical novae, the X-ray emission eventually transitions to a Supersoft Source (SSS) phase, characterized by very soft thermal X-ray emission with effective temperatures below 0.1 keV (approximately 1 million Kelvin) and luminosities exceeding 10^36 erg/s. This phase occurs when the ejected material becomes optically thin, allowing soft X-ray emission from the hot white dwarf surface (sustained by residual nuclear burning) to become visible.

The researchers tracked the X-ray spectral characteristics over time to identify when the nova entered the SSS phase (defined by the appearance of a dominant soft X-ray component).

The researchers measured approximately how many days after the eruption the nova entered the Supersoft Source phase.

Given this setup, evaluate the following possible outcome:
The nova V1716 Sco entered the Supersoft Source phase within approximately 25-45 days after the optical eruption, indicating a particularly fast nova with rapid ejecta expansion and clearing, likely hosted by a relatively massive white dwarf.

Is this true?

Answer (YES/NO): YES